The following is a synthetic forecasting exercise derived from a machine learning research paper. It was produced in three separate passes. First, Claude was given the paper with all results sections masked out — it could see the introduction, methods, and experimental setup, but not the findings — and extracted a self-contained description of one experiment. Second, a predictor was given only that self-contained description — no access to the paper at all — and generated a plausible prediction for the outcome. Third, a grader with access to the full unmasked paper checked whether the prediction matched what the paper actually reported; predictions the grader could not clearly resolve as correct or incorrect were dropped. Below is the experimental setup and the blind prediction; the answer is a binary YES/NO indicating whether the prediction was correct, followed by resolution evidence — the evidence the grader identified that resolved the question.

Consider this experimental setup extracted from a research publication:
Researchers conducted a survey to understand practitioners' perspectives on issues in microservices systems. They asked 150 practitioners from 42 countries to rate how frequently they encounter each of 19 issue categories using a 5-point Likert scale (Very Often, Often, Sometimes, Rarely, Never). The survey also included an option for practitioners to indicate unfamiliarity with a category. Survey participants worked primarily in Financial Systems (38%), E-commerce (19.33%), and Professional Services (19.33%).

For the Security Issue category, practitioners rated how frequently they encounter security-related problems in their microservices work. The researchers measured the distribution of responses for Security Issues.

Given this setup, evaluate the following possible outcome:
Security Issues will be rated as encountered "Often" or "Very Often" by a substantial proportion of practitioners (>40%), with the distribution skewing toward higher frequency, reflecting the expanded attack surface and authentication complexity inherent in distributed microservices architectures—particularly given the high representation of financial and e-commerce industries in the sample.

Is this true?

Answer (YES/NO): YES